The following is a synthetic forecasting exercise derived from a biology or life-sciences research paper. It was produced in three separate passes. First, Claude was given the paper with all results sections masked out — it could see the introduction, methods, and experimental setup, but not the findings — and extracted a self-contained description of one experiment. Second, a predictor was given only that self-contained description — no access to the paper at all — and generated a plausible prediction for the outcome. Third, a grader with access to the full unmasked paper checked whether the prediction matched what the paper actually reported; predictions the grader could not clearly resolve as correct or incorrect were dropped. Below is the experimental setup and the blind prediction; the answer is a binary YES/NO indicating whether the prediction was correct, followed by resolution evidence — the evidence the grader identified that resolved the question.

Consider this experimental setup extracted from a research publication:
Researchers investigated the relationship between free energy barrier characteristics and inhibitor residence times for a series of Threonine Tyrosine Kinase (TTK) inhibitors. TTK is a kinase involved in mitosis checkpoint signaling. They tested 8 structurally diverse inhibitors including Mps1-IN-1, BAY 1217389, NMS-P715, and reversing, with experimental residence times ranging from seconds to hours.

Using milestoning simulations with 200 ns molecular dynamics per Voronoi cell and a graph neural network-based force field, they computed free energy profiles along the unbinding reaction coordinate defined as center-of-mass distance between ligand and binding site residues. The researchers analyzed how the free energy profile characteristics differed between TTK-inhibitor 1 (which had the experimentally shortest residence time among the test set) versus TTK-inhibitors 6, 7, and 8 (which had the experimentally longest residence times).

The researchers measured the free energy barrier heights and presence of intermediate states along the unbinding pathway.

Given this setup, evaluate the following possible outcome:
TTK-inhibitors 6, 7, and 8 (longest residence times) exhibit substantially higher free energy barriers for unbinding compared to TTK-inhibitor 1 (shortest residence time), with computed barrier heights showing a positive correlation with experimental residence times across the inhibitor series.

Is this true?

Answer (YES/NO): YES